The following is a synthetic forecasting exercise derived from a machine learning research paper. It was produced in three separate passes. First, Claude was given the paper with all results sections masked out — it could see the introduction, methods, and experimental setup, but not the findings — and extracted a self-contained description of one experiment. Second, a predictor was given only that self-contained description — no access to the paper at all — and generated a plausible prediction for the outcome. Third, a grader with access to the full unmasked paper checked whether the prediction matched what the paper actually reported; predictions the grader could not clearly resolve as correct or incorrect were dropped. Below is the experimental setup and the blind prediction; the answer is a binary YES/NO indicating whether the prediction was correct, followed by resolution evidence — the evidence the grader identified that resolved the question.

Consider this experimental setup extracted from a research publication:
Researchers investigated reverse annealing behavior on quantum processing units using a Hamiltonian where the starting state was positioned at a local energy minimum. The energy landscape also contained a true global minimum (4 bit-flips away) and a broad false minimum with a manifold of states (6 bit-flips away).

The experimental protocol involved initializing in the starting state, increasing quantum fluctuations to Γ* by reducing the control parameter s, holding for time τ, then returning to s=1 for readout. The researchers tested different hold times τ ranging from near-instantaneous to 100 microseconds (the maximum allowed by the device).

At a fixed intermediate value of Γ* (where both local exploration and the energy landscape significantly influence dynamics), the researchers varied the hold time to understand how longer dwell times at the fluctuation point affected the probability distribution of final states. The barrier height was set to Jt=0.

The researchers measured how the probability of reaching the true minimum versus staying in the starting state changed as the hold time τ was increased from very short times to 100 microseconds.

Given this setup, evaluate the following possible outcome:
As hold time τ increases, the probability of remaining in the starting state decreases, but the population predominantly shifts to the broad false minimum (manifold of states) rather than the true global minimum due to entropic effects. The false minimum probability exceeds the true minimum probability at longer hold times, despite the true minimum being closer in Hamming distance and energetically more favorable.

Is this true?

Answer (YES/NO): NO